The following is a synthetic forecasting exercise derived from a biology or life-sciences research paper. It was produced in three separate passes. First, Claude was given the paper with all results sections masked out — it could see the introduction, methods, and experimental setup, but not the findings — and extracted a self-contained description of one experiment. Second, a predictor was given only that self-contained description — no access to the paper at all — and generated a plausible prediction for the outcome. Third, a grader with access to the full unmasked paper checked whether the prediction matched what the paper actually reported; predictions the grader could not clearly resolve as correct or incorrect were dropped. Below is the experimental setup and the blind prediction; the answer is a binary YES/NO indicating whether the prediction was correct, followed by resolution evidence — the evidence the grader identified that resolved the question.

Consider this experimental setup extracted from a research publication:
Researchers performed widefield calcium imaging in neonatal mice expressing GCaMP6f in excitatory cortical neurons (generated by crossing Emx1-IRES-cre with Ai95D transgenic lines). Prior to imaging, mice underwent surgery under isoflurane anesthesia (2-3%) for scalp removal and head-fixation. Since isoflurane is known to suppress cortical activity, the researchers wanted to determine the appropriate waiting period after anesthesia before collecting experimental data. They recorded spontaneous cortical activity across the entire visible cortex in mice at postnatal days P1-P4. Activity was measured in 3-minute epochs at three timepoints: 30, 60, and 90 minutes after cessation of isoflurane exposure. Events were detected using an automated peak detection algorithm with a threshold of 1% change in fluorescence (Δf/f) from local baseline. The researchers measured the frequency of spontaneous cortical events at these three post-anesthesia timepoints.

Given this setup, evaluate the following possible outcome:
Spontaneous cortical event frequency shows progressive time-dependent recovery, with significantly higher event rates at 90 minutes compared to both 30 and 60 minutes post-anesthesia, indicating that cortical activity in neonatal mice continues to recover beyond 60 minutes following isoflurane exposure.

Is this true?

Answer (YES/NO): NO